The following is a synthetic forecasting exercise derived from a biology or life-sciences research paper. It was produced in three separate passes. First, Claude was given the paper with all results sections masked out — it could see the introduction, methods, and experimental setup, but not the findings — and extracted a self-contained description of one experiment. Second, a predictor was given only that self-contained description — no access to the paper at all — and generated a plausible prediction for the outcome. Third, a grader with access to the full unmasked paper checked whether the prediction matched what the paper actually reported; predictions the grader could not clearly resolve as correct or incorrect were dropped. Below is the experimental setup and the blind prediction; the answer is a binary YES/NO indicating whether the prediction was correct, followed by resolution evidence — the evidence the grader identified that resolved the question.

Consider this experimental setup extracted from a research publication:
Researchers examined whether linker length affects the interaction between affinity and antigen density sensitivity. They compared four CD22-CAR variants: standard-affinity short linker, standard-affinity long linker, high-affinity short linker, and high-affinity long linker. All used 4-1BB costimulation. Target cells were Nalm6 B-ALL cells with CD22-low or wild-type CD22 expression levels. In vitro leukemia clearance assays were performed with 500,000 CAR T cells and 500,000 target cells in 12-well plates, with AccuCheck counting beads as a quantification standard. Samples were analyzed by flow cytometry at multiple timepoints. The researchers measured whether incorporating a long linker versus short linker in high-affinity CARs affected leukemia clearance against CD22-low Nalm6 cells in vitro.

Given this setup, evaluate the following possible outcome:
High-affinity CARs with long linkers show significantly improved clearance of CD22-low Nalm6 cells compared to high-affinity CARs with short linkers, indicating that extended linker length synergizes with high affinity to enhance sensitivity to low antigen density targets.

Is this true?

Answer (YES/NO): NO